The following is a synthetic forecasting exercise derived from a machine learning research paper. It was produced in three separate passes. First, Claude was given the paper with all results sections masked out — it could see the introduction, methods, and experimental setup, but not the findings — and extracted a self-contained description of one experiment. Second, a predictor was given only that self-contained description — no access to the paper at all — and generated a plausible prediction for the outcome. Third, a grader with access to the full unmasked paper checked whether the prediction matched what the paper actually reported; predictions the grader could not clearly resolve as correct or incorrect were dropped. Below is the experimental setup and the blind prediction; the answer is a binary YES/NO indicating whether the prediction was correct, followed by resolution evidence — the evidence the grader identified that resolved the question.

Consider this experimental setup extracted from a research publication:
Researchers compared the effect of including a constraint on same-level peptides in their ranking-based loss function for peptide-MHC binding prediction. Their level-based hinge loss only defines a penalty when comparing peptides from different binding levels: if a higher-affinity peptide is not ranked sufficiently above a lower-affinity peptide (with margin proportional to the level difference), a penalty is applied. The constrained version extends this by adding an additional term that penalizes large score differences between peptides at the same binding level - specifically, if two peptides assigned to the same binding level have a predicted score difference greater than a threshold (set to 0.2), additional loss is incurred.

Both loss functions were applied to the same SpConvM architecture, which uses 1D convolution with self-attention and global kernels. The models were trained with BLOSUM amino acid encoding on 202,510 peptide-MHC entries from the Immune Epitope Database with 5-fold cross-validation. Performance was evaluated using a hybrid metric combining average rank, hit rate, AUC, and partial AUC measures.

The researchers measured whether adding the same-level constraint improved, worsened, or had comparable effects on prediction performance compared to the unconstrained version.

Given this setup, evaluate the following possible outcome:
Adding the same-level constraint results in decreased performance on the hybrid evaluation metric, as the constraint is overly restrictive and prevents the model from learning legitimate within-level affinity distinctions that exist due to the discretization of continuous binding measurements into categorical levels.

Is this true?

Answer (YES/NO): NO